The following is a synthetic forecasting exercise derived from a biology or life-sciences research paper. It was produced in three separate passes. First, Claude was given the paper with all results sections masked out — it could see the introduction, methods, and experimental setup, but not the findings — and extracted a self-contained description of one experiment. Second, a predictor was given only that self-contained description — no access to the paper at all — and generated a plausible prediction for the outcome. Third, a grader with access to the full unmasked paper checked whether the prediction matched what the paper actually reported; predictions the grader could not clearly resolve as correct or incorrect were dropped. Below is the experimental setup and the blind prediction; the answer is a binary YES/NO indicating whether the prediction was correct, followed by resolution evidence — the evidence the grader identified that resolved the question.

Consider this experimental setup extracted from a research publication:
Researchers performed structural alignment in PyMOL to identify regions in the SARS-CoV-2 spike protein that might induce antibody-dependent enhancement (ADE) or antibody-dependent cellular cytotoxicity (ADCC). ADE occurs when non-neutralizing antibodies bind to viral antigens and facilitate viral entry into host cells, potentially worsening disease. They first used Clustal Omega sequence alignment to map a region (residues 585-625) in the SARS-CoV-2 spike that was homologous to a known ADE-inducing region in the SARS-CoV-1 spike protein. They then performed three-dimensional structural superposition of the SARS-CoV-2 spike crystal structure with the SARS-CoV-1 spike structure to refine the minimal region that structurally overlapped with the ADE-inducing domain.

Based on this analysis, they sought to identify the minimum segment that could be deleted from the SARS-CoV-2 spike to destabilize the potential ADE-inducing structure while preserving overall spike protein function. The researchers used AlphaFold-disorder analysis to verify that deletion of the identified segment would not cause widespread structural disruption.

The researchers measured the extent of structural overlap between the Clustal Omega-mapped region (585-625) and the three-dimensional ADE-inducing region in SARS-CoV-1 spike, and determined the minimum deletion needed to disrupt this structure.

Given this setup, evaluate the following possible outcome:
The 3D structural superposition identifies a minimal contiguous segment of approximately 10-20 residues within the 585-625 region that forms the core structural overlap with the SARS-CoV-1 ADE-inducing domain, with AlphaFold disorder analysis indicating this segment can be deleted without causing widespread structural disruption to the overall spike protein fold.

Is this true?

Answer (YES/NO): NO